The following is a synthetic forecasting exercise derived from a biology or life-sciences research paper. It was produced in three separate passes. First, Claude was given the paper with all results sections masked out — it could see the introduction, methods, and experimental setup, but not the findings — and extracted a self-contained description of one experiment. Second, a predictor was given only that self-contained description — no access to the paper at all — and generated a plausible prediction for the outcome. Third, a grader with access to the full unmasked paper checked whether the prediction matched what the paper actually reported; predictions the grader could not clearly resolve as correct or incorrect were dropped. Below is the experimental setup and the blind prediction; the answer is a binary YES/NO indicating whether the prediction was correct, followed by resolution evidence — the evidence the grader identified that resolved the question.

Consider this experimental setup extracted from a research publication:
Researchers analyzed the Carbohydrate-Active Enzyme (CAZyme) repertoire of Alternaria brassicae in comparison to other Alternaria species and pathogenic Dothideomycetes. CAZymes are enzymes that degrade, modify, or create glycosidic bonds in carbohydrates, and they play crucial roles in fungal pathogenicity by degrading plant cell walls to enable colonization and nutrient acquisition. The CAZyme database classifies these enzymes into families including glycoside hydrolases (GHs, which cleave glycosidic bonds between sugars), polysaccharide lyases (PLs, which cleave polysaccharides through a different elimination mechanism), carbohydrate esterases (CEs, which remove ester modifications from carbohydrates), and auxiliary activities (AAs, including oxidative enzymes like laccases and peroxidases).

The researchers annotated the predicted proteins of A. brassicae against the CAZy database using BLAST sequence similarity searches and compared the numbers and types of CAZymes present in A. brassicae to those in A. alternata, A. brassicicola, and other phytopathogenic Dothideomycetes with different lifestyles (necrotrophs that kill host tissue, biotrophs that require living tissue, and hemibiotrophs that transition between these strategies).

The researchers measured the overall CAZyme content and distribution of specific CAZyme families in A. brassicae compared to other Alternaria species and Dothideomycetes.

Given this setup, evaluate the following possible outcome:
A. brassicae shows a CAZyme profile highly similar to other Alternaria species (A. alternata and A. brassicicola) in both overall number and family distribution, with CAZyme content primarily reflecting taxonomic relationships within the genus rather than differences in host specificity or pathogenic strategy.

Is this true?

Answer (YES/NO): NO